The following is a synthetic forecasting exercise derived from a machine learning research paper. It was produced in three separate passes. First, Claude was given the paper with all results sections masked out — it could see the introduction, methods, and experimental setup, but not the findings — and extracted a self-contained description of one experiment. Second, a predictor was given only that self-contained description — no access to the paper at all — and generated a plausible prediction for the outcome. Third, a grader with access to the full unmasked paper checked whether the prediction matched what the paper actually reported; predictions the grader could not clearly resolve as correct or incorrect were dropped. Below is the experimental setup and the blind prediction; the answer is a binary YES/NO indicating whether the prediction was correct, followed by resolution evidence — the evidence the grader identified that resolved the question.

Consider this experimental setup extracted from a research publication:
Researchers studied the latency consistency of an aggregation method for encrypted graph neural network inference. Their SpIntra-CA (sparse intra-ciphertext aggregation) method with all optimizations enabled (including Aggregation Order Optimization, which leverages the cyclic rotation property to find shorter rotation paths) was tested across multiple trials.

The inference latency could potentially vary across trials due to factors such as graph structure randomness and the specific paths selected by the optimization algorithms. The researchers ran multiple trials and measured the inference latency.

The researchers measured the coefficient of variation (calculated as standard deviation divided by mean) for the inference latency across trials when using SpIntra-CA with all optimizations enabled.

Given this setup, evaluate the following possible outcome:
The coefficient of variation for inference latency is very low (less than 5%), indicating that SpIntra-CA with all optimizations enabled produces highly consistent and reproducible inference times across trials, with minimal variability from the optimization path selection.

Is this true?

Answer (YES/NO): YES